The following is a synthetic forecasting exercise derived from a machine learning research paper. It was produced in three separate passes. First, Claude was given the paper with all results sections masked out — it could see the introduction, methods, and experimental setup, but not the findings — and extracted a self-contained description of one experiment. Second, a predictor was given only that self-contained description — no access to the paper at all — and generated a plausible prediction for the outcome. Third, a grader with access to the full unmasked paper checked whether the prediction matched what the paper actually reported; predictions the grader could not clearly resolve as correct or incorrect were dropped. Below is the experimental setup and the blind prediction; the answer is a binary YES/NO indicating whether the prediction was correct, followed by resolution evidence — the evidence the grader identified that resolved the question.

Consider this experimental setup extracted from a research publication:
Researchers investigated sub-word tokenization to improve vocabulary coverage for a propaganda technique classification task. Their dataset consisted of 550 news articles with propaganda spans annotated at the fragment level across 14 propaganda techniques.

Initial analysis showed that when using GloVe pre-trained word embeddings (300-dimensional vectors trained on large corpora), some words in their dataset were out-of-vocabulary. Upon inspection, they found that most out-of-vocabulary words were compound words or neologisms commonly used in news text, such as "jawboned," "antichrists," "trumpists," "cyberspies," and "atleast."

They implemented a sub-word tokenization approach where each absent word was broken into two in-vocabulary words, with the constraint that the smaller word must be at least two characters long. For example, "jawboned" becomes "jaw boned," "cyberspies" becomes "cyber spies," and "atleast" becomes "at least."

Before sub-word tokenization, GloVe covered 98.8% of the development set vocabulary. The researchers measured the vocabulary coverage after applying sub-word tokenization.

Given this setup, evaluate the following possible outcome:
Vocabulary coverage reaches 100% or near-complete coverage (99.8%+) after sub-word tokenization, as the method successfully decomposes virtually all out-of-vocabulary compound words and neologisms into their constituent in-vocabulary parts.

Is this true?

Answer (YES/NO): NO